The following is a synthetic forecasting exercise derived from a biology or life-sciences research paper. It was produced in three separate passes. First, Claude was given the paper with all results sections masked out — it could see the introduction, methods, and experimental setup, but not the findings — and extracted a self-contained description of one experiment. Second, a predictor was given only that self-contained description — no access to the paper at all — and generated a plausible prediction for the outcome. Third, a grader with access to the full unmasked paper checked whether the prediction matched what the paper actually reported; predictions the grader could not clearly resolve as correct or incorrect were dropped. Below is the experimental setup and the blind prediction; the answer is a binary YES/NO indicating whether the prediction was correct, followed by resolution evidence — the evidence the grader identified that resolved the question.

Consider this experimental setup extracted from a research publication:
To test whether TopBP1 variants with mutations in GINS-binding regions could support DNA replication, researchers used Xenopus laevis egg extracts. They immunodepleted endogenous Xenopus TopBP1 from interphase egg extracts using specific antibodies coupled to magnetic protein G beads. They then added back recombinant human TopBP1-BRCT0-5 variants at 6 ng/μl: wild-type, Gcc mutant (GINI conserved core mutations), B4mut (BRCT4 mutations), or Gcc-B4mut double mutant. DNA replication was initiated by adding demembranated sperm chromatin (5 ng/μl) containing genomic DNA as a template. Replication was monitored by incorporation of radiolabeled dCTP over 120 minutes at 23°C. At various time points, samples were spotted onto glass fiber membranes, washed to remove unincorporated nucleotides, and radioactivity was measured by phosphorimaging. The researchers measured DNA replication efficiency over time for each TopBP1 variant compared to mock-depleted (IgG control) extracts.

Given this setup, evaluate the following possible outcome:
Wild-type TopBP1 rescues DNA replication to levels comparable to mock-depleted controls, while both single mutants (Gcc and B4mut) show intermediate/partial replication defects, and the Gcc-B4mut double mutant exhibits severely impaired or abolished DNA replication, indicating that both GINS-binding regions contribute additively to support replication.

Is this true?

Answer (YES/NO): NO